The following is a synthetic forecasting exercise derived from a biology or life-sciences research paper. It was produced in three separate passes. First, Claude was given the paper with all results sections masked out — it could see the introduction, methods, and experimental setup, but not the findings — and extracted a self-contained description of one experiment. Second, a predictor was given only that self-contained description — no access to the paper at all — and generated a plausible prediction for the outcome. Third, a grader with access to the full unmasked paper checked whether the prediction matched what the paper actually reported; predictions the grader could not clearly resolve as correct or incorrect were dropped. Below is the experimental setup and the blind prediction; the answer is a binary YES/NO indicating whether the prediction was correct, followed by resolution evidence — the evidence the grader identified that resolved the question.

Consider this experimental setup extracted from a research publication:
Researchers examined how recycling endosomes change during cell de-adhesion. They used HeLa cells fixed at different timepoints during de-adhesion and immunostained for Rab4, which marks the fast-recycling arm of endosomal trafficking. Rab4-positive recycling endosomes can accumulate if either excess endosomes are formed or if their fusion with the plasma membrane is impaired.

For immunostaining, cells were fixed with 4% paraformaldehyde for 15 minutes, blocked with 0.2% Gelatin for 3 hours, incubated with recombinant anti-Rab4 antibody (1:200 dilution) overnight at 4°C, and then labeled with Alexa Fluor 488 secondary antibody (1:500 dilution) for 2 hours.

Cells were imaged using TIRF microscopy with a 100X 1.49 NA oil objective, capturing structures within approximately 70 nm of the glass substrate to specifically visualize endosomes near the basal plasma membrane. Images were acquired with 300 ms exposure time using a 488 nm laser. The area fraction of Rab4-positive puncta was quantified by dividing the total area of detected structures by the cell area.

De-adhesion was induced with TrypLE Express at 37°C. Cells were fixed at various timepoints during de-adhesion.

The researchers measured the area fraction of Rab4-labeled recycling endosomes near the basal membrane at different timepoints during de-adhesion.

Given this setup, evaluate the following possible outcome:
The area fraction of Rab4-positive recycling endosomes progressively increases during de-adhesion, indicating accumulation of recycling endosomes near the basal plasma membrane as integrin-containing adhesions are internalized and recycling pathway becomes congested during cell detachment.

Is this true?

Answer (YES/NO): NO